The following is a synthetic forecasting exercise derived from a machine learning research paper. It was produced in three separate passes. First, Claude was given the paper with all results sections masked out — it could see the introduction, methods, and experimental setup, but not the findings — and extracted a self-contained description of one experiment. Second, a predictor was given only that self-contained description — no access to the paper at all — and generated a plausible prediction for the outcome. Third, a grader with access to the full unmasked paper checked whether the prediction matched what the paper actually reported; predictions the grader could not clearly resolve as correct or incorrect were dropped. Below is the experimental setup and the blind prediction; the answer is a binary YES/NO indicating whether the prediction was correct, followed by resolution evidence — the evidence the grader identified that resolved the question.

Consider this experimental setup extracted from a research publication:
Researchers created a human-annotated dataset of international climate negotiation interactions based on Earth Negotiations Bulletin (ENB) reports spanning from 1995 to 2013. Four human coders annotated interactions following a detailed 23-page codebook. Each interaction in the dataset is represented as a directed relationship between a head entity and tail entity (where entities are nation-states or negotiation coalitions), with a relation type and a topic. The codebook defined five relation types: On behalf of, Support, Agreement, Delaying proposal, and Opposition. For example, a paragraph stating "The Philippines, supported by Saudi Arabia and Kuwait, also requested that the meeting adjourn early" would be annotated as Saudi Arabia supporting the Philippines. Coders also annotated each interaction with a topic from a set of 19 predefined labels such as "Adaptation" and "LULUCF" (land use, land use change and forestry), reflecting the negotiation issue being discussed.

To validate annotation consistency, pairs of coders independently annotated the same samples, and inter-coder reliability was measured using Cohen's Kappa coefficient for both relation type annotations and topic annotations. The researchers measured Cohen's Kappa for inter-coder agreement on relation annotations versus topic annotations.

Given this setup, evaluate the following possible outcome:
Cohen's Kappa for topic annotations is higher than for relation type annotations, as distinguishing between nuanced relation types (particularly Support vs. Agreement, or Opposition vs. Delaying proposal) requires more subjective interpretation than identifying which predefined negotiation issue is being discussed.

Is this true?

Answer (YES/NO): NO